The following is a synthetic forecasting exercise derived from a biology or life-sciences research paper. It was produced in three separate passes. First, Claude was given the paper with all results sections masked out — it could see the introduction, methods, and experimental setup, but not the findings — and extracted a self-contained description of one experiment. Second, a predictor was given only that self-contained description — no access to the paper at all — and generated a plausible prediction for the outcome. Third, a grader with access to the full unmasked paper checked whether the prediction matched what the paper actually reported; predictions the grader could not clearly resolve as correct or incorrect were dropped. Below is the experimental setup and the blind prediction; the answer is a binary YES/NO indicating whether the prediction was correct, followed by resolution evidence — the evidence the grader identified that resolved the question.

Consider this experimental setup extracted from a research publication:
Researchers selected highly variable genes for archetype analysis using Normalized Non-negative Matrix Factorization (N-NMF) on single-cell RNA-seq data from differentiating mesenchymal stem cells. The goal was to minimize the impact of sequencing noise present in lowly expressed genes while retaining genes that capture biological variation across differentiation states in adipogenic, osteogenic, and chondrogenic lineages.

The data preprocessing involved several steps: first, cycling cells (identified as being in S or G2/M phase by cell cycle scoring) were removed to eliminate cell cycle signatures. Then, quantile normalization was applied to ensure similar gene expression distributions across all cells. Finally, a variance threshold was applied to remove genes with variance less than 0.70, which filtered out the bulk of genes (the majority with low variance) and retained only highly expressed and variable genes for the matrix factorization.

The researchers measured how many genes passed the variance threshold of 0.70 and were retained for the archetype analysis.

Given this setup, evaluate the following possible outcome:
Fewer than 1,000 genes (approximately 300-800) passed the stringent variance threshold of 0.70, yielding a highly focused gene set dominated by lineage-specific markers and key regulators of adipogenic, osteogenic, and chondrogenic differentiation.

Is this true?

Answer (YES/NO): YES